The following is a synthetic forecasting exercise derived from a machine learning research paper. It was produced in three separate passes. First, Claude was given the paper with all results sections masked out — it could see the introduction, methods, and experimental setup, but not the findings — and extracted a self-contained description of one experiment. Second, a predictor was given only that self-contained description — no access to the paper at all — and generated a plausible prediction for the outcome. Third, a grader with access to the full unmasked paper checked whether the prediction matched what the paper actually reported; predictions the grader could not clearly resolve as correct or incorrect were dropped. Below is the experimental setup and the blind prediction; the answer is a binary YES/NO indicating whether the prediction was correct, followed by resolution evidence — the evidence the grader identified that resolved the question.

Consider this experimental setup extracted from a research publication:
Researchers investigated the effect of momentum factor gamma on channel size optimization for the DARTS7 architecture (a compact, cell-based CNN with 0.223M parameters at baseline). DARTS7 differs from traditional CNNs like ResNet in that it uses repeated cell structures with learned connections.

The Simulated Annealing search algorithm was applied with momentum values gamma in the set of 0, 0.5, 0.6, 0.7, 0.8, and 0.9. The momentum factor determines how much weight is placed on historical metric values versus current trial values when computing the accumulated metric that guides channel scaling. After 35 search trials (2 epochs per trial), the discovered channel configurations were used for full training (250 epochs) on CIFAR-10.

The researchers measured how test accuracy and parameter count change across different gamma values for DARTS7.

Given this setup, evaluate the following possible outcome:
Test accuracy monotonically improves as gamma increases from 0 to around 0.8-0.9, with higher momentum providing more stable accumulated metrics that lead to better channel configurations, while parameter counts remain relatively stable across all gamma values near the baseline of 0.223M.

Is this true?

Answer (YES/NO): NO